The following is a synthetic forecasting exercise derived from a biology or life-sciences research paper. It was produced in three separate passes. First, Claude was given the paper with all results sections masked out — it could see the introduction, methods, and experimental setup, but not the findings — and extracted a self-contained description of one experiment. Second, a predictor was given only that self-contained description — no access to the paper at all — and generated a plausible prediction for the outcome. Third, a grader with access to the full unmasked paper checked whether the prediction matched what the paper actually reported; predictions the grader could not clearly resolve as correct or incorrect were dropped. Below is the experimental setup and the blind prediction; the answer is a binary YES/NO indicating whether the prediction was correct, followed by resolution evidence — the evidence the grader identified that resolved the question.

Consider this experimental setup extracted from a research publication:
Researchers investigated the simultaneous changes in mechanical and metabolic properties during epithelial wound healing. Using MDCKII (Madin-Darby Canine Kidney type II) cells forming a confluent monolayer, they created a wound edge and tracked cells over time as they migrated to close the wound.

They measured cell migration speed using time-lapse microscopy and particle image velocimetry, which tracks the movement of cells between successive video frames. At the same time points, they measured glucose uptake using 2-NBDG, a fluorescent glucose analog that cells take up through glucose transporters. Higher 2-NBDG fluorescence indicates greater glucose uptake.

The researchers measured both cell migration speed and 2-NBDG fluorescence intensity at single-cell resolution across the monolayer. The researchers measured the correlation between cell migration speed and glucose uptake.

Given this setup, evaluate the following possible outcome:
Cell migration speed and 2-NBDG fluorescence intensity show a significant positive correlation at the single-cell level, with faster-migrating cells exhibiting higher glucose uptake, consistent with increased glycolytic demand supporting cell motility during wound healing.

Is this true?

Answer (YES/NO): NO